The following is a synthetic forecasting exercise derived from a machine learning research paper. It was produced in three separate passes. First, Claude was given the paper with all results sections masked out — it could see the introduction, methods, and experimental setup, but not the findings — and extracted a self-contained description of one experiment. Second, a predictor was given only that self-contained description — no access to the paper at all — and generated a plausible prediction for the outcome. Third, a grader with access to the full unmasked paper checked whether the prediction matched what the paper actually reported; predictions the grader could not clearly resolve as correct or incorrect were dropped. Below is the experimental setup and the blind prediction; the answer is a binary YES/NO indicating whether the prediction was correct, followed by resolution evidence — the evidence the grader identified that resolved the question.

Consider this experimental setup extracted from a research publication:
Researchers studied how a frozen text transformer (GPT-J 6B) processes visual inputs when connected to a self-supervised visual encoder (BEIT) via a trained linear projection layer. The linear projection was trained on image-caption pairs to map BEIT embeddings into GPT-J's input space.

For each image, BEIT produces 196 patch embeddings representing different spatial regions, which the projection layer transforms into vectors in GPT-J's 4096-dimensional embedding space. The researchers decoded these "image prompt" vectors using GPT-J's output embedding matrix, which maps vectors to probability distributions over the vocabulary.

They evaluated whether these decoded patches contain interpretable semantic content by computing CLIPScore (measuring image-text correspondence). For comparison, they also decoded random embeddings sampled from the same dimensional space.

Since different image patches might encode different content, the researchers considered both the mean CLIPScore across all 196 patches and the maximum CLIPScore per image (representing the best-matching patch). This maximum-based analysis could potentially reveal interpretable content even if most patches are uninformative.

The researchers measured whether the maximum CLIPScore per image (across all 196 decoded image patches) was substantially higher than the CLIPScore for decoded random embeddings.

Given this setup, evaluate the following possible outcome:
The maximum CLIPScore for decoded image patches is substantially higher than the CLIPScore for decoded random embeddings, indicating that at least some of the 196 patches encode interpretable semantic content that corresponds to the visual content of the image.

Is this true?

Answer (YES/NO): NO